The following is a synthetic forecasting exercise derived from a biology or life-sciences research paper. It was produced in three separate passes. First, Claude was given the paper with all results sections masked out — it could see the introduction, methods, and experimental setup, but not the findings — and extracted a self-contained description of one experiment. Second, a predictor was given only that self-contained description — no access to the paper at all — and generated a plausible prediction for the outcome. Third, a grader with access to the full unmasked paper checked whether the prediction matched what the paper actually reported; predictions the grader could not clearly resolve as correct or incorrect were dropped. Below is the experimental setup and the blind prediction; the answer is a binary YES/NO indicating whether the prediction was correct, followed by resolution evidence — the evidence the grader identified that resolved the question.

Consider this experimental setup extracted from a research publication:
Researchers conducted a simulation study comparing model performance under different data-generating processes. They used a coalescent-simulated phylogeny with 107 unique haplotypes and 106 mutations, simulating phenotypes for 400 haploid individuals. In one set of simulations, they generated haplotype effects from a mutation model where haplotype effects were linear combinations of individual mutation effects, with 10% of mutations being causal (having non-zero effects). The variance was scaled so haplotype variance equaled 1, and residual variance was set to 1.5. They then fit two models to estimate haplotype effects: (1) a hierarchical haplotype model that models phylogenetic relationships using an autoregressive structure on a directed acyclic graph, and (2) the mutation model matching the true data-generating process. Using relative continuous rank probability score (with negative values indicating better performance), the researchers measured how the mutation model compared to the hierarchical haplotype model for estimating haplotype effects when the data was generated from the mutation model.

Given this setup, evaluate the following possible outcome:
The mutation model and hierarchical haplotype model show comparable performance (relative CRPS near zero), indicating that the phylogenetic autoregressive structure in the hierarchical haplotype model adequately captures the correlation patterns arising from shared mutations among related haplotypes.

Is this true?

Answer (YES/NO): YES